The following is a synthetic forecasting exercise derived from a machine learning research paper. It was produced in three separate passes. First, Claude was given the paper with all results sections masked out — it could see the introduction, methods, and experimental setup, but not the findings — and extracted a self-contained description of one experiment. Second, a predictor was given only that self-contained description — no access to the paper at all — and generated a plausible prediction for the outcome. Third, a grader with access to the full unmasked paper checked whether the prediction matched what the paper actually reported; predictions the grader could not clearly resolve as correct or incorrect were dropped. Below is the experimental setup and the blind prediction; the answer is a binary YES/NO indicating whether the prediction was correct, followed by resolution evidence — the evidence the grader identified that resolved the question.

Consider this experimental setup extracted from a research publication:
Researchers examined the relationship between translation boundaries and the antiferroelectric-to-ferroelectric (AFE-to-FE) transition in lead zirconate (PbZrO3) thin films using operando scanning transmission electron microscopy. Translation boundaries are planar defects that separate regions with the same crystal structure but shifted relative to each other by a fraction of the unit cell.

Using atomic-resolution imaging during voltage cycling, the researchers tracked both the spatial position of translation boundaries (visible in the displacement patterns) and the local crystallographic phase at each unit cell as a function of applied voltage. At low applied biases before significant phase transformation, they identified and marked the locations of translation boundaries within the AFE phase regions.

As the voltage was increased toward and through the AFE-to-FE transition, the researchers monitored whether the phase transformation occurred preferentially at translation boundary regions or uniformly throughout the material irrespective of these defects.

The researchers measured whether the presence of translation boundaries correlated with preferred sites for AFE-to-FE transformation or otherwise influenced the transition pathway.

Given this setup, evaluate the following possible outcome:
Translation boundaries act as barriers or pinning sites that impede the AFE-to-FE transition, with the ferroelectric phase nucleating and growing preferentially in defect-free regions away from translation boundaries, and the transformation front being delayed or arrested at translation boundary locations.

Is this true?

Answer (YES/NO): NO